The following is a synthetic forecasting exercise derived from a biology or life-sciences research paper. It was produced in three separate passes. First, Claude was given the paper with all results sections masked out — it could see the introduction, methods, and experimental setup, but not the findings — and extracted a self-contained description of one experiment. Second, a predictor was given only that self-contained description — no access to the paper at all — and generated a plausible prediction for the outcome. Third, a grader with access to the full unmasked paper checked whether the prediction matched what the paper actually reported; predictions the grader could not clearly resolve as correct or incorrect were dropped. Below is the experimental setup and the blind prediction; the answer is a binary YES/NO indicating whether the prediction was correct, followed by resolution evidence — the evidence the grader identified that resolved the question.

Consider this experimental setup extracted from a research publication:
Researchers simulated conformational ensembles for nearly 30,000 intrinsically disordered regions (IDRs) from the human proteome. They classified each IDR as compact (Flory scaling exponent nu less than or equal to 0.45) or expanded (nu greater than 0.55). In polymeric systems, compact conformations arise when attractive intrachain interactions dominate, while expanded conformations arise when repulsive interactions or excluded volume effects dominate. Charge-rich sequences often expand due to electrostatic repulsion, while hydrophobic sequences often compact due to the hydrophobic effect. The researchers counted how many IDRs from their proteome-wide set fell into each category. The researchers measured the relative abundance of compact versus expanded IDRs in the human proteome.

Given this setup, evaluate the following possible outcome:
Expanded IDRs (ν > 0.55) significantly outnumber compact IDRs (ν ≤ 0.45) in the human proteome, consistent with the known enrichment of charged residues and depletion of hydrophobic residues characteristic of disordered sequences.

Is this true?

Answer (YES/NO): YES